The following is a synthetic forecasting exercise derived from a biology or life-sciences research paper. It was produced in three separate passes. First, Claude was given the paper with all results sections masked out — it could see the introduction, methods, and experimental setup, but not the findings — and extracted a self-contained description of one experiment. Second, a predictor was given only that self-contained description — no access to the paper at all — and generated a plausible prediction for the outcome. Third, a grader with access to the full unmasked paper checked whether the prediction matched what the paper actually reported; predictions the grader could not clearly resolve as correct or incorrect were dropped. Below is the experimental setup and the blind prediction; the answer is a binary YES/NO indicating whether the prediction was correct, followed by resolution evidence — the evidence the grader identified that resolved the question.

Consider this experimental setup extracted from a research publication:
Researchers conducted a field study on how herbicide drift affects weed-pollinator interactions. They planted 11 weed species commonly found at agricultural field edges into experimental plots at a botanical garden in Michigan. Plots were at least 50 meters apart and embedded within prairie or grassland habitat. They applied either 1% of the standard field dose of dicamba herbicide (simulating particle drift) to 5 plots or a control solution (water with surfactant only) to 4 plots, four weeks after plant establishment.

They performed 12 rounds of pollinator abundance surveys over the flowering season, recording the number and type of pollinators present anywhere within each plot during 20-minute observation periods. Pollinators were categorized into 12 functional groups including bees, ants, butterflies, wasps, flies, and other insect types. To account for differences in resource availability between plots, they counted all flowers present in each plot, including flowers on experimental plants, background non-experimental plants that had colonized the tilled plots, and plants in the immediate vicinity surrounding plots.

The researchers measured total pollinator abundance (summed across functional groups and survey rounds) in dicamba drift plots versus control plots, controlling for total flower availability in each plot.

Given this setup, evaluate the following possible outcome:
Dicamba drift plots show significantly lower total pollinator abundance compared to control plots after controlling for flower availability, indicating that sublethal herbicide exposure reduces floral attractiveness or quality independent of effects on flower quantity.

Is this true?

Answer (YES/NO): NO